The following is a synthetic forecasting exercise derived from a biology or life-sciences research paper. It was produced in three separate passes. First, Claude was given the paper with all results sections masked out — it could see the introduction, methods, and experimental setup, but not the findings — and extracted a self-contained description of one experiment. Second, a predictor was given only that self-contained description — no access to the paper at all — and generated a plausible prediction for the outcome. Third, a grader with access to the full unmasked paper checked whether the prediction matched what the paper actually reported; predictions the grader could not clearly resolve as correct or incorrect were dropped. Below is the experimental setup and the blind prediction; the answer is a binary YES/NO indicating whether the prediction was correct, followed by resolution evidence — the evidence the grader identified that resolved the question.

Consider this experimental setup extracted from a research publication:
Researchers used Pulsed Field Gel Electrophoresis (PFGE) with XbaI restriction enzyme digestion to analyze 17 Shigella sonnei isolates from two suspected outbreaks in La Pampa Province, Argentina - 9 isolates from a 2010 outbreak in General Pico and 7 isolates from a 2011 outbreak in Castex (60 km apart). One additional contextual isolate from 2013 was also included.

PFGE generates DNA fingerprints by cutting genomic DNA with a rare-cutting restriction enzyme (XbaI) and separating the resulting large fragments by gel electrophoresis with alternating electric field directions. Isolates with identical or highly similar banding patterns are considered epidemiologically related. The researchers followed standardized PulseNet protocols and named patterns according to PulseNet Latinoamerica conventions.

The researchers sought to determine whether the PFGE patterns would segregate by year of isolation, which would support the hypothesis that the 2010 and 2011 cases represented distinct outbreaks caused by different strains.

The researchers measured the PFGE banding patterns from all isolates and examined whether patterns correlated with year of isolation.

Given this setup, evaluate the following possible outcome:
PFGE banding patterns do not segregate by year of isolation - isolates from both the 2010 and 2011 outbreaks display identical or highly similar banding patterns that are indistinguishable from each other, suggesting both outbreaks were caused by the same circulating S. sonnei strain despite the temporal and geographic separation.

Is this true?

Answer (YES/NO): NO